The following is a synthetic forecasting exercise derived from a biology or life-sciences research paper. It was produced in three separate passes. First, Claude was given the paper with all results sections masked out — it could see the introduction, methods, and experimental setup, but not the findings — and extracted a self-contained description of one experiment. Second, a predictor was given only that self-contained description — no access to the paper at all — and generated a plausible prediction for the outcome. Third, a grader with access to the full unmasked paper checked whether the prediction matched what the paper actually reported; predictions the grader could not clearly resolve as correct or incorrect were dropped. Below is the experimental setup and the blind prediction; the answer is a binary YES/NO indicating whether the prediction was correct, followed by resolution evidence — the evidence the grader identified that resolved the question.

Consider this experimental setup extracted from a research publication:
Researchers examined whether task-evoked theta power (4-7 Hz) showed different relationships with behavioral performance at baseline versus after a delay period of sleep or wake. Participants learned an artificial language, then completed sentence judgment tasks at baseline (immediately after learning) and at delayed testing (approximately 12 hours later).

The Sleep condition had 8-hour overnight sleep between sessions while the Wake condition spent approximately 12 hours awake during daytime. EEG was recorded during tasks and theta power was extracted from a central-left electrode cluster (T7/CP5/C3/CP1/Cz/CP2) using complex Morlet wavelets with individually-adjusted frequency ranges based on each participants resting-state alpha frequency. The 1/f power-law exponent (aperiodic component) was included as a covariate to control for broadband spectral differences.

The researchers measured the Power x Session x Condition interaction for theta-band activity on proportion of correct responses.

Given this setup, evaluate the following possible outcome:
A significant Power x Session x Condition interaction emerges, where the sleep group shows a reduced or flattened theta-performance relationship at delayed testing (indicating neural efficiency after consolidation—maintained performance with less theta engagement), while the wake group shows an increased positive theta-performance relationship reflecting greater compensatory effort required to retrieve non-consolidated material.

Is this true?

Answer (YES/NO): NO